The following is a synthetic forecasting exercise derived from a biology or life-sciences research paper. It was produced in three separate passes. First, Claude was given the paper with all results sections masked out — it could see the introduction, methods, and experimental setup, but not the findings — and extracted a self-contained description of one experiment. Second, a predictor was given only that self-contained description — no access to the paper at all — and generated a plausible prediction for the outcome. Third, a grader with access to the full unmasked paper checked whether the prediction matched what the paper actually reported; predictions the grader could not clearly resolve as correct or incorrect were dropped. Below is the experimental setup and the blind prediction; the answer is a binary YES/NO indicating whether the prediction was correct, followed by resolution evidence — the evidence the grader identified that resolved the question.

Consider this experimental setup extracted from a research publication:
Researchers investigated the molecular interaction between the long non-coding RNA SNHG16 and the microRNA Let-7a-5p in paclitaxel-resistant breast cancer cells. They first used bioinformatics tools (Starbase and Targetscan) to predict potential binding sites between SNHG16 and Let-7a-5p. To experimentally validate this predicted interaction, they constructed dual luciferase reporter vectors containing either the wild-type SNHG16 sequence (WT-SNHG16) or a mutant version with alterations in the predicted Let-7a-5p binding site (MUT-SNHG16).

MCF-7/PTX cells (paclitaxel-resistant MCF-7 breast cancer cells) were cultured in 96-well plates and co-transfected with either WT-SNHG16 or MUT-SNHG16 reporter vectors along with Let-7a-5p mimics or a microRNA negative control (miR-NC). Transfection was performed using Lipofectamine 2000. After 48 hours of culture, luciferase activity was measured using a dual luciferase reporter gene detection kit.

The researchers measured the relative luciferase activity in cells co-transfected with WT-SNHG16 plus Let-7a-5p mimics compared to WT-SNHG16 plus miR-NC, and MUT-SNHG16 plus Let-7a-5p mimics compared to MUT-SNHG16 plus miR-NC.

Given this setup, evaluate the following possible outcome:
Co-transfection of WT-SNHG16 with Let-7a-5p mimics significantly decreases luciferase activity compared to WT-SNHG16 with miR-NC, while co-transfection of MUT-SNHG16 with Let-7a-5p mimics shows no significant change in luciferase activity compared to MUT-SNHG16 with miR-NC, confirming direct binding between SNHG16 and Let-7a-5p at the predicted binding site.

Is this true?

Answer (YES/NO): YES